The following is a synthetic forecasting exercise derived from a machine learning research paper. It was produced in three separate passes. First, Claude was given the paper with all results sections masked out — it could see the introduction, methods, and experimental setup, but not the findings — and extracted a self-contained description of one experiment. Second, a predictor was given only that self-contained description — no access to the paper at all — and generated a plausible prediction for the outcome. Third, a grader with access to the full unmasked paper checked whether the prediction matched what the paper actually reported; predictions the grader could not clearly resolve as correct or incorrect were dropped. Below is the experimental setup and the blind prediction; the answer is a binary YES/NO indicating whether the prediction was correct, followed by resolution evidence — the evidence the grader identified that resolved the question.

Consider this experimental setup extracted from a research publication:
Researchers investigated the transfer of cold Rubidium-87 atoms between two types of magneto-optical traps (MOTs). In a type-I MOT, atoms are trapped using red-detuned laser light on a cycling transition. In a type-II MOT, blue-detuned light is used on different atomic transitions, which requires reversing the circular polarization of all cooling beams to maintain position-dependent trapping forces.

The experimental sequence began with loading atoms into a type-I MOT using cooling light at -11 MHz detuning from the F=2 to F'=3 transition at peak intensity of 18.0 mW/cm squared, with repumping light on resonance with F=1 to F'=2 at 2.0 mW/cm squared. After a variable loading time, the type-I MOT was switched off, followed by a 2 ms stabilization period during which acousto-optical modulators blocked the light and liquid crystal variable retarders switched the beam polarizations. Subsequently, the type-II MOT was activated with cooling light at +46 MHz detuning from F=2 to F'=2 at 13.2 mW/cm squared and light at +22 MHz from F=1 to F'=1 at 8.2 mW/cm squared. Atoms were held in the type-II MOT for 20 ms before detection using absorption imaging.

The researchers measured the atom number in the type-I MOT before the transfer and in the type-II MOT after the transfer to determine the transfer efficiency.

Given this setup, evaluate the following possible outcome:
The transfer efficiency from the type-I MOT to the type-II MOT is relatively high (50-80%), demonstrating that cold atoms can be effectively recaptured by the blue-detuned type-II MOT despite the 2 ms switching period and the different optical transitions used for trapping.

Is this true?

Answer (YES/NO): NO